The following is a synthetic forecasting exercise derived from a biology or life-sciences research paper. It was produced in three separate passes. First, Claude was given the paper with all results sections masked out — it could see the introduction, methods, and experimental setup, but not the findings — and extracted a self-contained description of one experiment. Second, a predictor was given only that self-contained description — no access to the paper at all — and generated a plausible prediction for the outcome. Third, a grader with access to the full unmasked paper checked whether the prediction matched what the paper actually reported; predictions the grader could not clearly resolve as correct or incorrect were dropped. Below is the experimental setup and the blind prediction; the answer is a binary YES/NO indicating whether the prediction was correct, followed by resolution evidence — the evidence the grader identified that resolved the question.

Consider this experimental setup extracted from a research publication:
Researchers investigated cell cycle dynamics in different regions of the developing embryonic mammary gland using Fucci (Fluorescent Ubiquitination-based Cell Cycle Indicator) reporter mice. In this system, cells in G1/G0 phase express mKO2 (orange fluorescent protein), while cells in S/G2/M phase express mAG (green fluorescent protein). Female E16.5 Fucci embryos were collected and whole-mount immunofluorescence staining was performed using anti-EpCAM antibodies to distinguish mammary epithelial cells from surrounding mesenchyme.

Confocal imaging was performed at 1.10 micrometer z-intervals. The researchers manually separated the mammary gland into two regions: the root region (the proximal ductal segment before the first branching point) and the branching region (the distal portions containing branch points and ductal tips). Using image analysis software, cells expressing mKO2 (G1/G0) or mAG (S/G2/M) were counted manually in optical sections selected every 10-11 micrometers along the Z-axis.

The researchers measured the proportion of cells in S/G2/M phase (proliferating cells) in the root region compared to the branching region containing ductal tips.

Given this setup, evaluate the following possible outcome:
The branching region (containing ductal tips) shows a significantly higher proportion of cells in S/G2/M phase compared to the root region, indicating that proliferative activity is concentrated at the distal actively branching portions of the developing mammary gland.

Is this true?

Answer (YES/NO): YES